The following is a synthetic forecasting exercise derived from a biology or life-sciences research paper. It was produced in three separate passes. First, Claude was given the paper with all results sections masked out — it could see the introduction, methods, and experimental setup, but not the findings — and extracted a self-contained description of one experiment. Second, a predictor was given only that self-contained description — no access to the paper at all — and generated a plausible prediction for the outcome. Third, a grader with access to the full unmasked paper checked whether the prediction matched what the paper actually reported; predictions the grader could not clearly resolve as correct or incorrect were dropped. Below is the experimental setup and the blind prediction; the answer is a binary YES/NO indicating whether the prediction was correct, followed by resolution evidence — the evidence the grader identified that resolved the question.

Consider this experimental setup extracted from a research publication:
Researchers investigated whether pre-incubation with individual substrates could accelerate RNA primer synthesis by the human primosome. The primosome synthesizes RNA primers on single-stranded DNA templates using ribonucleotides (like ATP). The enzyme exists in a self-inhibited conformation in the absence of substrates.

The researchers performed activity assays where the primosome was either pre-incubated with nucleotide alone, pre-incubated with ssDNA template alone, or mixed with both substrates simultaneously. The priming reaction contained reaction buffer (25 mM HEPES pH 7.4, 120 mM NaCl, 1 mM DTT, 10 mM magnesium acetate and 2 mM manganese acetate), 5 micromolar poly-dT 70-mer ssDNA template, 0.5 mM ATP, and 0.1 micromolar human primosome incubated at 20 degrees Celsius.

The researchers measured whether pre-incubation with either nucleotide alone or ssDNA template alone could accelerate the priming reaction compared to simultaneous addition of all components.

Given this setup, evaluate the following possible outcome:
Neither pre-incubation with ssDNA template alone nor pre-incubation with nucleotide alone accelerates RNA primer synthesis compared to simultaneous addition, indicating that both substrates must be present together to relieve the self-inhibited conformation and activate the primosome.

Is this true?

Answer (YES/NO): YES